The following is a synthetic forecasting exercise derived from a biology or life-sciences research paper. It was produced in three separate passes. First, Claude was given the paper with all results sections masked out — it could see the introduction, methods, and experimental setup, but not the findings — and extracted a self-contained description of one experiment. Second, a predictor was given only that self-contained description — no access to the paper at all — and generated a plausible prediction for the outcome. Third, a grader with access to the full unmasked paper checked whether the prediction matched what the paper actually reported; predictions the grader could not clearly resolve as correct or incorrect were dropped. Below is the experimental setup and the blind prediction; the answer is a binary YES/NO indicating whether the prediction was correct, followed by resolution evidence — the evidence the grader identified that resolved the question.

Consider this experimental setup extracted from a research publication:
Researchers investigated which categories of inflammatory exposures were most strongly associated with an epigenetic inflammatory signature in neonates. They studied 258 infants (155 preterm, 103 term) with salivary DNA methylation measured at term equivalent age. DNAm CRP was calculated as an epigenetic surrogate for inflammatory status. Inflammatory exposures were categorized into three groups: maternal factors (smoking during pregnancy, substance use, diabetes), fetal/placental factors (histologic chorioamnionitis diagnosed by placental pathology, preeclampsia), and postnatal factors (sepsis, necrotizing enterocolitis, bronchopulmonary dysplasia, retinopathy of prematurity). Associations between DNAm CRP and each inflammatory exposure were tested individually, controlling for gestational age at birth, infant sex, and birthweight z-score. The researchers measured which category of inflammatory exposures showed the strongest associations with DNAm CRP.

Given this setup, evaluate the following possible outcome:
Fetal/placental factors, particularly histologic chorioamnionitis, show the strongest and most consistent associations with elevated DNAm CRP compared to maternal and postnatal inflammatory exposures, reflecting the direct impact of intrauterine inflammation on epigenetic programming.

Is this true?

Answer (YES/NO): NO